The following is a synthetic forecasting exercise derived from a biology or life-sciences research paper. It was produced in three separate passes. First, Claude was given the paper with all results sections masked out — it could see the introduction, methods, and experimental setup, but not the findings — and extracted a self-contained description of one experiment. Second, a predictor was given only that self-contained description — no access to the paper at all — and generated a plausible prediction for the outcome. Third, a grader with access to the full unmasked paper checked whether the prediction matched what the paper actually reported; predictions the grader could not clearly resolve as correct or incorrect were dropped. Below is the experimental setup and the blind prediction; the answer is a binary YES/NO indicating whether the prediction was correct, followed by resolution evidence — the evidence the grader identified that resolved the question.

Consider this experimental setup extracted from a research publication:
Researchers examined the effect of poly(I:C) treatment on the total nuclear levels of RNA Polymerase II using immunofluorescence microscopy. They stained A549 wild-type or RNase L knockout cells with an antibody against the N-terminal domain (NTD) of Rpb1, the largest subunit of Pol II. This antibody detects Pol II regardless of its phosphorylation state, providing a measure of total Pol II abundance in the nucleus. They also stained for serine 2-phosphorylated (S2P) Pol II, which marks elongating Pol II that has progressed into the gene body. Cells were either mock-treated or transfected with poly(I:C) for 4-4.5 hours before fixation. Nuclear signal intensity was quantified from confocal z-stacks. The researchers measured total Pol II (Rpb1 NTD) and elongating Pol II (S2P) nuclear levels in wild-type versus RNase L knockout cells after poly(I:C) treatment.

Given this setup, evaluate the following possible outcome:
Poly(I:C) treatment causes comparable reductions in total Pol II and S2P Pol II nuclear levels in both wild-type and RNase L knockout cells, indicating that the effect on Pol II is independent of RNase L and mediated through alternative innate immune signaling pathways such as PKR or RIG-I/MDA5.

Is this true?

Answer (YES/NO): NO